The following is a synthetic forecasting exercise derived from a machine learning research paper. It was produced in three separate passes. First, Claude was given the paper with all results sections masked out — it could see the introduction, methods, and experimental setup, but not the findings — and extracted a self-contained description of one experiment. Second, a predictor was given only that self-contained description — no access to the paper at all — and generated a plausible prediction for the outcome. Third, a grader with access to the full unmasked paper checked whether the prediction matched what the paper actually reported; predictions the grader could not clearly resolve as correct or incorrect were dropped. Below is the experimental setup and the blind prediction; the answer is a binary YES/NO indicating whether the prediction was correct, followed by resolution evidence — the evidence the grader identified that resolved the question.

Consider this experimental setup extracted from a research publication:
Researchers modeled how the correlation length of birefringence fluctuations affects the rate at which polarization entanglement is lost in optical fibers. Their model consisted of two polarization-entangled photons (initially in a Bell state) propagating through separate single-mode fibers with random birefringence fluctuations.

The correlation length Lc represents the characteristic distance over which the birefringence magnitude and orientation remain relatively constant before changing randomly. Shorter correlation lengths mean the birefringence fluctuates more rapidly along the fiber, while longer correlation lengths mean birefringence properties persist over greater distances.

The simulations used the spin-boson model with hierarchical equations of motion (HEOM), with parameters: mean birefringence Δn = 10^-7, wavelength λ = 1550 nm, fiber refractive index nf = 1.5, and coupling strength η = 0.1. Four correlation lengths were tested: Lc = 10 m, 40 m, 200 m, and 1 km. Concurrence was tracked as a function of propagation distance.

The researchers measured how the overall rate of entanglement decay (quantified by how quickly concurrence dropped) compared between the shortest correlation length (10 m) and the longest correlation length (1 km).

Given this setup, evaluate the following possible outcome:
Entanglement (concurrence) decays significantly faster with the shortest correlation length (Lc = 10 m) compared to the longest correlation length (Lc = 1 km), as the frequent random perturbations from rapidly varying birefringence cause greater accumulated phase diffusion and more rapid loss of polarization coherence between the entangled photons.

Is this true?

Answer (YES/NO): NO